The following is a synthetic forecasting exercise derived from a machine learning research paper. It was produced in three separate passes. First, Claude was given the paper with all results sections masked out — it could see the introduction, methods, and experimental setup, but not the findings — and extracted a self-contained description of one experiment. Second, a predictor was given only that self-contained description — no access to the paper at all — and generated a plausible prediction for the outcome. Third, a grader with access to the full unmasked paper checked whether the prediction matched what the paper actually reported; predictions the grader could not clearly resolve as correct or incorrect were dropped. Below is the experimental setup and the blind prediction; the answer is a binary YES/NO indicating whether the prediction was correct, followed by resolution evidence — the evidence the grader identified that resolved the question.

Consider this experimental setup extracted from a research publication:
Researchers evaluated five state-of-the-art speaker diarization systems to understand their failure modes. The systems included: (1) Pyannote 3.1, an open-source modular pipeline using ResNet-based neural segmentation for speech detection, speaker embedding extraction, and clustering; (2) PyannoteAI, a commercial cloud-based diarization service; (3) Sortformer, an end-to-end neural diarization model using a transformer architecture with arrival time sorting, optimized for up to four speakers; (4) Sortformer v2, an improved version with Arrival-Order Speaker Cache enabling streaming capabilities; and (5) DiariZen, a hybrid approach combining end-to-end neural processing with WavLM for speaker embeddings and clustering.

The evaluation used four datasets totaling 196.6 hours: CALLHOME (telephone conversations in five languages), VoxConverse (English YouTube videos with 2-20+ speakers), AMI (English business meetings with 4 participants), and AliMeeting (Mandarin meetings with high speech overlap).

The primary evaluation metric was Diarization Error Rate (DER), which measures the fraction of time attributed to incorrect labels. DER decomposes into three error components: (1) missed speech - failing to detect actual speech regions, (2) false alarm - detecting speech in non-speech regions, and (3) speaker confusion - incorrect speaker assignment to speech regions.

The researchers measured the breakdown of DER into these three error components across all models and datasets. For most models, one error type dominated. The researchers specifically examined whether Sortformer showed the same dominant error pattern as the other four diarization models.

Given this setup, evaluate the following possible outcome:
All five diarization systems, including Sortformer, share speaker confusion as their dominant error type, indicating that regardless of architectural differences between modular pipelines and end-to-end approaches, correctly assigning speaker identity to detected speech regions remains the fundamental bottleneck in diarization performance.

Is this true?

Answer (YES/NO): NO